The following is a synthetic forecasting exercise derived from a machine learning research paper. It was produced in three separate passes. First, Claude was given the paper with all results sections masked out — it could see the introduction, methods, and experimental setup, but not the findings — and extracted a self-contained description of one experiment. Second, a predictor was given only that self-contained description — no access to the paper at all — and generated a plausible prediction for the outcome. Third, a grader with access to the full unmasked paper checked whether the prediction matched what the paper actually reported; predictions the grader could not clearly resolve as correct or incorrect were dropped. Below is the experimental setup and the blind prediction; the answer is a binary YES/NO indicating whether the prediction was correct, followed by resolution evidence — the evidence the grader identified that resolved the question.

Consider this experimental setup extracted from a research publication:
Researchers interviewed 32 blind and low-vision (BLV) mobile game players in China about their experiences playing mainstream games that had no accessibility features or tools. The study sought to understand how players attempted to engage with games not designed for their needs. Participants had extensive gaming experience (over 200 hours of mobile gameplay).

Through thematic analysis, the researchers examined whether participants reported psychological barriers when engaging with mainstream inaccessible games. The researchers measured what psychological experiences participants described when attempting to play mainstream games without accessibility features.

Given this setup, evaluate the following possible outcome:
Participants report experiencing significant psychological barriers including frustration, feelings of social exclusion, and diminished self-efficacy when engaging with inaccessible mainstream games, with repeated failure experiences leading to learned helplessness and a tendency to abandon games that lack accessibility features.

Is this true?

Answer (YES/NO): YES